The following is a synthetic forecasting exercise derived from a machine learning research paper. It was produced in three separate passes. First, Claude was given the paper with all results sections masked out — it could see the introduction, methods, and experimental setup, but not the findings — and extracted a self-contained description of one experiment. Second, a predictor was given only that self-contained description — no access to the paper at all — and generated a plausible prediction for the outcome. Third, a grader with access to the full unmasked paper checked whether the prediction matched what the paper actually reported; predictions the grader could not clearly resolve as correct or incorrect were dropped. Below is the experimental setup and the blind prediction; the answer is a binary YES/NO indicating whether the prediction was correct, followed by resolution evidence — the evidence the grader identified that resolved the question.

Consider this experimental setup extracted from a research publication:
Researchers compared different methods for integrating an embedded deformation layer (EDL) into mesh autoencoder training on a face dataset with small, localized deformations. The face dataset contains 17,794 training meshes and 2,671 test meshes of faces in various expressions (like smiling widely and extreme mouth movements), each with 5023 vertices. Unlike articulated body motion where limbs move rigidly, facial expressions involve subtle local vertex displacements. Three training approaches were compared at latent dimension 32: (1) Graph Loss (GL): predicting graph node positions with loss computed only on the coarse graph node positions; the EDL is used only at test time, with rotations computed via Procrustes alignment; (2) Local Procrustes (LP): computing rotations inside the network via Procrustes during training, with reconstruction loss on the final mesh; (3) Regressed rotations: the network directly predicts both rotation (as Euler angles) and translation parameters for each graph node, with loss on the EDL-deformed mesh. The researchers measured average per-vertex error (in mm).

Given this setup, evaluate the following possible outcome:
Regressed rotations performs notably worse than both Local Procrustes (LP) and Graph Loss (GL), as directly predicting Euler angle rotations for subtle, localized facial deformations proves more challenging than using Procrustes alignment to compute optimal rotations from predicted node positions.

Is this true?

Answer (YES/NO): NO